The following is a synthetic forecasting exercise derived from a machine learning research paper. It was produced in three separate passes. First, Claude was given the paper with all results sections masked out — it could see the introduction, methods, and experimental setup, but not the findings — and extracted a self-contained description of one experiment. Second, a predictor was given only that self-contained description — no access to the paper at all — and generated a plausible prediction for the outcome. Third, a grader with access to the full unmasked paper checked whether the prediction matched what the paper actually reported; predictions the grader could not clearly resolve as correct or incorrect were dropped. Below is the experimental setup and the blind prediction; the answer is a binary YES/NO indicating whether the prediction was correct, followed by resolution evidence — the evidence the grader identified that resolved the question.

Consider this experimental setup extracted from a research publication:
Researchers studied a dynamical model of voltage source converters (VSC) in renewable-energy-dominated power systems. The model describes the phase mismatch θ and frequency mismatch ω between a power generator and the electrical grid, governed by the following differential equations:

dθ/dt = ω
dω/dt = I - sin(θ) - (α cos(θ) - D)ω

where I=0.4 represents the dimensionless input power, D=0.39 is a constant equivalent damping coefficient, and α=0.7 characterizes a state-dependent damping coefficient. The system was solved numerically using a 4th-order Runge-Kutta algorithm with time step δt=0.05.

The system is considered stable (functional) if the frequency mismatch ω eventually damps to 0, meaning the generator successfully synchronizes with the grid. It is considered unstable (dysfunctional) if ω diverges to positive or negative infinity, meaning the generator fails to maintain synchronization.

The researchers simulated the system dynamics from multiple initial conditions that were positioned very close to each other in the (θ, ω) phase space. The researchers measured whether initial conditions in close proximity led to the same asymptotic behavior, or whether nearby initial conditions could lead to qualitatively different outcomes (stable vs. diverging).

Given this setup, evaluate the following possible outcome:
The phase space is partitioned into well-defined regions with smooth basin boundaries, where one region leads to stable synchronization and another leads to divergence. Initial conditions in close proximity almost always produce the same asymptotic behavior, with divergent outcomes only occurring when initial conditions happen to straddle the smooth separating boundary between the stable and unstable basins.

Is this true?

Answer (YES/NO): NO